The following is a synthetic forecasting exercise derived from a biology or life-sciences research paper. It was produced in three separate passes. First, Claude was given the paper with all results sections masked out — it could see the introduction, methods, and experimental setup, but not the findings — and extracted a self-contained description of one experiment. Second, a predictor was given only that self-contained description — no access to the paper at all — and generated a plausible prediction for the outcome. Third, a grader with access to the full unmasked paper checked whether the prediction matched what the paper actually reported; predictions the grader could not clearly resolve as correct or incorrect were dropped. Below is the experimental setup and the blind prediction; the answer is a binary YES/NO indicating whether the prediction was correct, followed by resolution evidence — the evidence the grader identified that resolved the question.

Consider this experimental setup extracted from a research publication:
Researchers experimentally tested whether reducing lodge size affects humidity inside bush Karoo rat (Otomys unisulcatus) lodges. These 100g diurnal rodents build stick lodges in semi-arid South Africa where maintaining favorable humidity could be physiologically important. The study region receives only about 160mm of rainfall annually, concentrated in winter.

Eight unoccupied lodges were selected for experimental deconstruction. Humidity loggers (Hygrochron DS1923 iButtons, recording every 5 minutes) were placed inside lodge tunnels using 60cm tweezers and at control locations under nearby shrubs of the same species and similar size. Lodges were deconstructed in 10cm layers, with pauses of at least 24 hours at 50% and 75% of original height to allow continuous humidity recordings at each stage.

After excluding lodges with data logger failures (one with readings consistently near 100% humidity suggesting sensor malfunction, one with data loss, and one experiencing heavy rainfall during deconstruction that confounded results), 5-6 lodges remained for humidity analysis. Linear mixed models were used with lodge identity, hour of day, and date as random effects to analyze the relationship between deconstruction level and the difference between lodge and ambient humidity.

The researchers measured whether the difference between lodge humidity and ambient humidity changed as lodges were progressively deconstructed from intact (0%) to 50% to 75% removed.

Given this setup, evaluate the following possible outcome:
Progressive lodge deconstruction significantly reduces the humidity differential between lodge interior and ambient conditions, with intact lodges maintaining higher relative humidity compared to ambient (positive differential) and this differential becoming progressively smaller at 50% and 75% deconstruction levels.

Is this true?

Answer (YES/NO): YES